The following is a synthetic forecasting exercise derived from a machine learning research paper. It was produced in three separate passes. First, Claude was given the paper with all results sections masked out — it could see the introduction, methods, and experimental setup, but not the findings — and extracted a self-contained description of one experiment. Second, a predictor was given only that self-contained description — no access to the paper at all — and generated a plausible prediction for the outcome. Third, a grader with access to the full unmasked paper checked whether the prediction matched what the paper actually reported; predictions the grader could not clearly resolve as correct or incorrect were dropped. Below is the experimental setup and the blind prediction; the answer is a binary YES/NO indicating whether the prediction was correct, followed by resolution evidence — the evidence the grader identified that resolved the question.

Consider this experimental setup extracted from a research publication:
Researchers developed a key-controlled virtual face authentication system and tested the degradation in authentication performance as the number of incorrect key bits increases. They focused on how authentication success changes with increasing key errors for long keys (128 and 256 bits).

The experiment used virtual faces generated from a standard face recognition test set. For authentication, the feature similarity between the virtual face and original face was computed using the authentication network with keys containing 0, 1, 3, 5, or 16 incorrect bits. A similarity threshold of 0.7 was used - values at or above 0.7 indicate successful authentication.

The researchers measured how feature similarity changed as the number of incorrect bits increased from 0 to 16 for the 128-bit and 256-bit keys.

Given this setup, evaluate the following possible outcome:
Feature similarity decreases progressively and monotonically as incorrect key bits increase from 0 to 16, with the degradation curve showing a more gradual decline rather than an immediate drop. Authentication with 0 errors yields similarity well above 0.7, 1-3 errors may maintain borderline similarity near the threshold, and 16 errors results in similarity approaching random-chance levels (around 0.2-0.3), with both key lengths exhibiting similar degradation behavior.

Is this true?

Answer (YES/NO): NO